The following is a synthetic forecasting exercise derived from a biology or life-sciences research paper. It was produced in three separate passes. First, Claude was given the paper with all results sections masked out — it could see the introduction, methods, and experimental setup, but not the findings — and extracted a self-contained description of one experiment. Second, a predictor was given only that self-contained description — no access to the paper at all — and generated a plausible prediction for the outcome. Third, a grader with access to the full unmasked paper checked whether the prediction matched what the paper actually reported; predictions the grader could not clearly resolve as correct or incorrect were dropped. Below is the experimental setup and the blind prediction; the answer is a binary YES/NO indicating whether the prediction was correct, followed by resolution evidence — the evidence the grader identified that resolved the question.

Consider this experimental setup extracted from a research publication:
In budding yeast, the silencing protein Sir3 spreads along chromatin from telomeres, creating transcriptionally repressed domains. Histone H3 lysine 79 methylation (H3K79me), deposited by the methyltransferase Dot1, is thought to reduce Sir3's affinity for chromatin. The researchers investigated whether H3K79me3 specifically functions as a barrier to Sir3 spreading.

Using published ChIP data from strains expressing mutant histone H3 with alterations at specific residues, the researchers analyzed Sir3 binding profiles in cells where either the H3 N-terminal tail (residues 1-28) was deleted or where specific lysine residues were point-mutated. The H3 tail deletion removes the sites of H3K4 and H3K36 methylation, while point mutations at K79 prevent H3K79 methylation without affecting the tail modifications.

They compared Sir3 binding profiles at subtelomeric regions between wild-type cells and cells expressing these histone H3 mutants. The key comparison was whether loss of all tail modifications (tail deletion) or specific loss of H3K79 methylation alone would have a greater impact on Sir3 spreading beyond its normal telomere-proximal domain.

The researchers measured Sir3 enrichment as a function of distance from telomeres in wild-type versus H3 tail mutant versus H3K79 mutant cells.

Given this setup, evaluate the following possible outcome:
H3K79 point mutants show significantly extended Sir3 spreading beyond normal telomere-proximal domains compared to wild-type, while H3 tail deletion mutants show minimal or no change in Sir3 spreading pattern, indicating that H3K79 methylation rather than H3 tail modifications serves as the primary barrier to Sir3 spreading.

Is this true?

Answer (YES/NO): NO